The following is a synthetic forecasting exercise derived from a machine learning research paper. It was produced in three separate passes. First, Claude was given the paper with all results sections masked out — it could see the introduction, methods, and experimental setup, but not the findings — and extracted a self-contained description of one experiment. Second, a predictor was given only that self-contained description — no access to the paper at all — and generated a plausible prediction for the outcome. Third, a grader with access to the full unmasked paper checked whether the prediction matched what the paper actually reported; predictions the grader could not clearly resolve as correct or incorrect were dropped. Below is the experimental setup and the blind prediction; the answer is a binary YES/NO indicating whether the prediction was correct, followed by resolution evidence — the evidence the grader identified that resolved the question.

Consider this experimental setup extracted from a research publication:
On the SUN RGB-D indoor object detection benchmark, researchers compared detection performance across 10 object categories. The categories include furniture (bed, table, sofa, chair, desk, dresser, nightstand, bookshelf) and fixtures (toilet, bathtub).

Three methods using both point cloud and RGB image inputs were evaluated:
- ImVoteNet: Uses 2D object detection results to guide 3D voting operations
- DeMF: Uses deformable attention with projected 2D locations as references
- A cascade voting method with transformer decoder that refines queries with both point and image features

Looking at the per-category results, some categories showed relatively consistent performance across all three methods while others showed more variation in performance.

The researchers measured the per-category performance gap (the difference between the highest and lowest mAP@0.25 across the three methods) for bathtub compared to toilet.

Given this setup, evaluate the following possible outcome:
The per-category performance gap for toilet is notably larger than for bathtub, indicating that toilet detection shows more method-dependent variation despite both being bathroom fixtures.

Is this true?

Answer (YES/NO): NO